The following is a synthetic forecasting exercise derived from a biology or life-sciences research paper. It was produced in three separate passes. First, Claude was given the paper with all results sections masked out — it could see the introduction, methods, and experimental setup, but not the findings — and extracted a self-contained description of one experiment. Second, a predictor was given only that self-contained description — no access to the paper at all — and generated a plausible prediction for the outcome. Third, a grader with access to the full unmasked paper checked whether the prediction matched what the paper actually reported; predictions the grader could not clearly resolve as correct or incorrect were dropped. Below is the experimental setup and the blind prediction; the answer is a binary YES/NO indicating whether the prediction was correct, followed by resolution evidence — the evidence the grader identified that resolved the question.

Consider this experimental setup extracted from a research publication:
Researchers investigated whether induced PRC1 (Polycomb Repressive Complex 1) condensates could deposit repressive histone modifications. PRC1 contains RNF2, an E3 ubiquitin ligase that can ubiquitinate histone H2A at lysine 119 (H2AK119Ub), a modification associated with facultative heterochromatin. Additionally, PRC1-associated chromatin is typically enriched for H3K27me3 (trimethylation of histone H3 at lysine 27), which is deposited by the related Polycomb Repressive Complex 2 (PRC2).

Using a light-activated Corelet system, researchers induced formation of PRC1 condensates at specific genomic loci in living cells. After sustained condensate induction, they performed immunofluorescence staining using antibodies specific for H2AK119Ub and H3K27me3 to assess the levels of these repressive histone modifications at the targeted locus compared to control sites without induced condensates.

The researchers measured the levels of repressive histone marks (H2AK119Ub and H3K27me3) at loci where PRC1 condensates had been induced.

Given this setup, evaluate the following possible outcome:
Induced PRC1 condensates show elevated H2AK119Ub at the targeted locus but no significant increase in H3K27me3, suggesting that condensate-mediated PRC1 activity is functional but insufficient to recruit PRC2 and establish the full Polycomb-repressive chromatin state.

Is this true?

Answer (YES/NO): YES